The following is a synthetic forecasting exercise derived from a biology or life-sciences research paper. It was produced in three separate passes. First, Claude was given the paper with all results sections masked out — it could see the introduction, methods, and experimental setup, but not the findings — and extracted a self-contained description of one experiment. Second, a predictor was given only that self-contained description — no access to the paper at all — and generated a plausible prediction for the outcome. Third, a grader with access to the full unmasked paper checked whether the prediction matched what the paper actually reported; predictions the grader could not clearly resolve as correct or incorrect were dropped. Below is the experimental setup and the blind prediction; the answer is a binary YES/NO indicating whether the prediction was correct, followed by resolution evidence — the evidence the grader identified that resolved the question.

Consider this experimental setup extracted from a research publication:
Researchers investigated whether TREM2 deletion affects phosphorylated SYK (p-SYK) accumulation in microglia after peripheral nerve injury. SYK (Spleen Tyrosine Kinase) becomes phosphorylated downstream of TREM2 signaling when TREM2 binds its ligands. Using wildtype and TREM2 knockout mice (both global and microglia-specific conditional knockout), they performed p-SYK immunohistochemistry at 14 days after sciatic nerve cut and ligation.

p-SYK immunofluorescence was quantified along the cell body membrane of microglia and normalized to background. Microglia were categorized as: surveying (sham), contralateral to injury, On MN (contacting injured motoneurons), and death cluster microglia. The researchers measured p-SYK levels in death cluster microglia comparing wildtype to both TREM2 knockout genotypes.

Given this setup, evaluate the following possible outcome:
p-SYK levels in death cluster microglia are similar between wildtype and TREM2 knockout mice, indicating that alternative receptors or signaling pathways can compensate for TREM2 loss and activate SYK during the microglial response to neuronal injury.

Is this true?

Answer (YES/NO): NO